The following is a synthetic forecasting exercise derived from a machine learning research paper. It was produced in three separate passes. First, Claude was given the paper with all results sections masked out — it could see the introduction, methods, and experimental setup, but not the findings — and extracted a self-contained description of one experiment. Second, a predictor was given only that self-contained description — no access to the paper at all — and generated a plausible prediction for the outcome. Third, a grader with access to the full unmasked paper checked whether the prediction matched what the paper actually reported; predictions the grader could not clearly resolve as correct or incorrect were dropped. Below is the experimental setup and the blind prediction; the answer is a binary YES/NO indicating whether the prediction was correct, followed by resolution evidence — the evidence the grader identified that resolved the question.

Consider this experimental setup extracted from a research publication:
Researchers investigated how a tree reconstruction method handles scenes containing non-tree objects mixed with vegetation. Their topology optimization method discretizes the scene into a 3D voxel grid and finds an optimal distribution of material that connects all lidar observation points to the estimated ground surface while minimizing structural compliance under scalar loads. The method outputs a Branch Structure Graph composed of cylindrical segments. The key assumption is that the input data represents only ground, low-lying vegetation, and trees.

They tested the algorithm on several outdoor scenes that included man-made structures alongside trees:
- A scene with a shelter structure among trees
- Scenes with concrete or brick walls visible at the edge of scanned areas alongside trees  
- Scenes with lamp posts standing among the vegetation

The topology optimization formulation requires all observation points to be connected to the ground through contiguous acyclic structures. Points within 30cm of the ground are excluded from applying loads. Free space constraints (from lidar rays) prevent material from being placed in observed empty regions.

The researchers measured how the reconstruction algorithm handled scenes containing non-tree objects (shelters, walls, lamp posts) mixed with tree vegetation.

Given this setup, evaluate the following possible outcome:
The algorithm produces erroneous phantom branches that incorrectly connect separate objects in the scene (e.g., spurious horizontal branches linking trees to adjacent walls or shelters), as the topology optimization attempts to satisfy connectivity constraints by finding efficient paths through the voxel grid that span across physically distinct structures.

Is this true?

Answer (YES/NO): NO